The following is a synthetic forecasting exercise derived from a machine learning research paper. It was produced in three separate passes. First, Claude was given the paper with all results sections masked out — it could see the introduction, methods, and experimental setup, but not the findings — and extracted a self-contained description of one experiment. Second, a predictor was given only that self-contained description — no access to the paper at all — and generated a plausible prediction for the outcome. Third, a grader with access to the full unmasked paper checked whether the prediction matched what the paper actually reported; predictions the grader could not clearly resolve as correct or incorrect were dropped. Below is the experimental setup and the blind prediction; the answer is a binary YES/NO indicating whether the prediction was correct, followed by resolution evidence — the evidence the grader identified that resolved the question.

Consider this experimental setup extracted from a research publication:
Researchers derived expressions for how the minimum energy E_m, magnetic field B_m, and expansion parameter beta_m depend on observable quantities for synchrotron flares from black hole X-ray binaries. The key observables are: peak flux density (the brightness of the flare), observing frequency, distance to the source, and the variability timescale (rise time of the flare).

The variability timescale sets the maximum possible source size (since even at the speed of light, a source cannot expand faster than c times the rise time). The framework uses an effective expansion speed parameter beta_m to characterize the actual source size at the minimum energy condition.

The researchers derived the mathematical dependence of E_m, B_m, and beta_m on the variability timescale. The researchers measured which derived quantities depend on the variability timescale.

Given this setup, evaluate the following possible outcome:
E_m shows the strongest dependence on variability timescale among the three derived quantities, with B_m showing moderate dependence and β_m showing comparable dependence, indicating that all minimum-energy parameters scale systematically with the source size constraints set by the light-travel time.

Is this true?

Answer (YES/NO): NO